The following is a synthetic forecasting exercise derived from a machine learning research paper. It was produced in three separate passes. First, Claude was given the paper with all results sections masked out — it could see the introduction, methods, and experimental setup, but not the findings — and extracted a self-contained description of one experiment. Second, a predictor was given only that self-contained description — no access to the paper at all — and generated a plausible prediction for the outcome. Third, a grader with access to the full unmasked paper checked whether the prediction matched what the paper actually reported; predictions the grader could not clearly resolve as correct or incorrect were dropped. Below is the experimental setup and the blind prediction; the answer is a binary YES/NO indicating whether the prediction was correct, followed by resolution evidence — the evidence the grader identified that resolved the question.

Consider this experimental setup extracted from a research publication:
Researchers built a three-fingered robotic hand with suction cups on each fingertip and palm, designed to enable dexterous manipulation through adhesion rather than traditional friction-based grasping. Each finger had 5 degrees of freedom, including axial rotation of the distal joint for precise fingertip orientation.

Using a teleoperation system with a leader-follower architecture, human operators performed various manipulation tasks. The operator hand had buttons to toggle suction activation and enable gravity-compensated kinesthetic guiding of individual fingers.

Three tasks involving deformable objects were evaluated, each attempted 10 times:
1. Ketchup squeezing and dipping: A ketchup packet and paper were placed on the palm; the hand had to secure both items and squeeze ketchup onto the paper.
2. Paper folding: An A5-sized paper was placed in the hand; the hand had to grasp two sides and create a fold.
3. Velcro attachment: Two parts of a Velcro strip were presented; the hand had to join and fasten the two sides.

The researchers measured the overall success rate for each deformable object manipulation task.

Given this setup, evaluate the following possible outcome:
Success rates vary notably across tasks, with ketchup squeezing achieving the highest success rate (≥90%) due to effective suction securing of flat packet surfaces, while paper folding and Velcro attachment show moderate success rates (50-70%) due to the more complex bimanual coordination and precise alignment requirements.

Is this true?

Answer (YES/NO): NO